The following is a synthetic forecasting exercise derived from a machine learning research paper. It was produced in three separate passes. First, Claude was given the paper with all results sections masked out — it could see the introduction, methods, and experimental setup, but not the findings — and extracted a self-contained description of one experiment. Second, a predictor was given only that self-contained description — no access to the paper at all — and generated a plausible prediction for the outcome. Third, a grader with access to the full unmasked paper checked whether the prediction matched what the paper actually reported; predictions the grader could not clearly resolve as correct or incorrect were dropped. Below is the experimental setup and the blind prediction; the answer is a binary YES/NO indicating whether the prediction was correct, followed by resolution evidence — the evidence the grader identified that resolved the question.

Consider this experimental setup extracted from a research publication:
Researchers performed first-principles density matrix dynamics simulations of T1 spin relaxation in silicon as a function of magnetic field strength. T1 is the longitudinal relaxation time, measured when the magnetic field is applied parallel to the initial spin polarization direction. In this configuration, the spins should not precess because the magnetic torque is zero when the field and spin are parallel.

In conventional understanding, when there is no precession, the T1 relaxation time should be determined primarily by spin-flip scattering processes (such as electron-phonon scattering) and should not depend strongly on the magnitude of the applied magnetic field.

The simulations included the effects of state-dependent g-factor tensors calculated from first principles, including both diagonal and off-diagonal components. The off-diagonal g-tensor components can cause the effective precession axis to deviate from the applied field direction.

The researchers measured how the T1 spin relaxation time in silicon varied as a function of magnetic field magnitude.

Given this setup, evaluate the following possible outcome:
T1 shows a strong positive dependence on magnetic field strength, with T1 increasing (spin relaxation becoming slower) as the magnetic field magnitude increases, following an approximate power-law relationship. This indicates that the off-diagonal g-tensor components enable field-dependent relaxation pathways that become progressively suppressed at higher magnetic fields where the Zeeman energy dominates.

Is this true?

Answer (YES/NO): NO